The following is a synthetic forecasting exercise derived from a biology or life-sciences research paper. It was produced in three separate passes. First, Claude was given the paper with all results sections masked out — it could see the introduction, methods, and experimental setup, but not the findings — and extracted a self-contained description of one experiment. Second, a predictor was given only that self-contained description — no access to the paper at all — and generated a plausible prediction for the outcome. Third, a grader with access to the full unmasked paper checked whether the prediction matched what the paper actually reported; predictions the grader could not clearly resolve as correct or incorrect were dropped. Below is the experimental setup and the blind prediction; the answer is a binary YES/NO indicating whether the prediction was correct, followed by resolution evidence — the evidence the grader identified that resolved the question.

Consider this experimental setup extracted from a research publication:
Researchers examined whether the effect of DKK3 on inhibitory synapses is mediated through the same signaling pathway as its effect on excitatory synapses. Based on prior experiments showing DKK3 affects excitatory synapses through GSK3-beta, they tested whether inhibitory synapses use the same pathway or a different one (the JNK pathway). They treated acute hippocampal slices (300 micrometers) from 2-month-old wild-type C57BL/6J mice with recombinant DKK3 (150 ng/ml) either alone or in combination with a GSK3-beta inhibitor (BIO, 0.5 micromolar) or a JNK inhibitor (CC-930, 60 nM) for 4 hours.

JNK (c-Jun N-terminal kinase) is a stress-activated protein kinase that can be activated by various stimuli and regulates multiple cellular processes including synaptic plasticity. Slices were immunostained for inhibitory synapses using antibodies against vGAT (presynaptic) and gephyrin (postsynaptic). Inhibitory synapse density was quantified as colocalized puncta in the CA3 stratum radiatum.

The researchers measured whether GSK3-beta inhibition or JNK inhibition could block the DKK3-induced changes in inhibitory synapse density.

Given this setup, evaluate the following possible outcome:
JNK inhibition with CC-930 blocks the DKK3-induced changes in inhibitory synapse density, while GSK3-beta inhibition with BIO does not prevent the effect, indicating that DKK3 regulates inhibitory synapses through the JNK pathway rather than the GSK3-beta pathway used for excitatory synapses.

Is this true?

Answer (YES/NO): YES